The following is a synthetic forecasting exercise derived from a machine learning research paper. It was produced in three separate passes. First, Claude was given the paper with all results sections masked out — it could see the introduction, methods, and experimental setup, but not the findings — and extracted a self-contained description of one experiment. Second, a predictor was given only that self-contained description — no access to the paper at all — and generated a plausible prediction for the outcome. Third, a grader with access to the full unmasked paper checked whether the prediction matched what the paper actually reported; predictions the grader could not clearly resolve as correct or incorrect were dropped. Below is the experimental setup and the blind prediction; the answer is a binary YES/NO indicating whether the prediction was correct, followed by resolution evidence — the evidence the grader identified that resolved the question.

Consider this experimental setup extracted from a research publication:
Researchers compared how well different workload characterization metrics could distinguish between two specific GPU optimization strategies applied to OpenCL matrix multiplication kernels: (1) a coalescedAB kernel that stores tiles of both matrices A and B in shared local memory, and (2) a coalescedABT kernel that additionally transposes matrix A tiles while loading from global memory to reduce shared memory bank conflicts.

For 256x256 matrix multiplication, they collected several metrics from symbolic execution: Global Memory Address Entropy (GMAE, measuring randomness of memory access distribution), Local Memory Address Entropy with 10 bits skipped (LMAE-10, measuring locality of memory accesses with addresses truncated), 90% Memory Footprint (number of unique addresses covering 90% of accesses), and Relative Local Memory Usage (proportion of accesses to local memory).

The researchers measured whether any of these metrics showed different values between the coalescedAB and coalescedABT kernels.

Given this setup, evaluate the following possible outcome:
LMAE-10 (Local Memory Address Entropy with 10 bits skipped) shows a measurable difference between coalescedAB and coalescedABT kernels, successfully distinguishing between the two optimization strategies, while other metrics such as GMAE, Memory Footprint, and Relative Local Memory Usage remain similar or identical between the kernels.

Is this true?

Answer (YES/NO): NO